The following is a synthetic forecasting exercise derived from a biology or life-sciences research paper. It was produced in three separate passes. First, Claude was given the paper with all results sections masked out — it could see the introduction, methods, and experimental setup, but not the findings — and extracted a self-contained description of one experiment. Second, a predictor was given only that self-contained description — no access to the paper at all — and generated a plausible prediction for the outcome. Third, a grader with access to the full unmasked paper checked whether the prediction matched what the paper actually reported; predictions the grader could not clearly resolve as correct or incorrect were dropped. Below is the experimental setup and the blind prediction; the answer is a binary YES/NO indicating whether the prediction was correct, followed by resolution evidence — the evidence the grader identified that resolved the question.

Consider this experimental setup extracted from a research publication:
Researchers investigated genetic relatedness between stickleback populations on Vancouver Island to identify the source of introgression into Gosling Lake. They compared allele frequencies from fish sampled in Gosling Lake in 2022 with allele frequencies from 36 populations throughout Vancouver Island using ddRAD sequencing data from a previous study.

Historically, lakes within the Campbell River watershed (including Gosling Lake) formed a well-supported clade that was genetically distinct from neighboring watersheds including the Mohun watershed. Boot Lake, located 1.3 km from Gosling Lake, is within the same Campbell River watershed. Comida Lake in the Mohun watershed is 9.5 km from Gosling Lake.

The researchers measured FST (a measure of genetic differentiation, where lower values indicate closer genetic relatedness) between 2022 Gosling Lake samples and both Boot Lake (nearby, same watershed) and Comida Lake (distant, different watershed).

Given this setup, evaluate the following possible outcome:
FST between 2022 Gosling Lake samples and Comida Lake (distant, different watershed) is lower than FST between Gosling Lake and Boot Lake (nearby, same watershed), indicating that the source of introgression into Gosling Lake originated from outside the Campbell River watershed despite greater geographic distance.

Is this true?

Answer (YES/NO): NO